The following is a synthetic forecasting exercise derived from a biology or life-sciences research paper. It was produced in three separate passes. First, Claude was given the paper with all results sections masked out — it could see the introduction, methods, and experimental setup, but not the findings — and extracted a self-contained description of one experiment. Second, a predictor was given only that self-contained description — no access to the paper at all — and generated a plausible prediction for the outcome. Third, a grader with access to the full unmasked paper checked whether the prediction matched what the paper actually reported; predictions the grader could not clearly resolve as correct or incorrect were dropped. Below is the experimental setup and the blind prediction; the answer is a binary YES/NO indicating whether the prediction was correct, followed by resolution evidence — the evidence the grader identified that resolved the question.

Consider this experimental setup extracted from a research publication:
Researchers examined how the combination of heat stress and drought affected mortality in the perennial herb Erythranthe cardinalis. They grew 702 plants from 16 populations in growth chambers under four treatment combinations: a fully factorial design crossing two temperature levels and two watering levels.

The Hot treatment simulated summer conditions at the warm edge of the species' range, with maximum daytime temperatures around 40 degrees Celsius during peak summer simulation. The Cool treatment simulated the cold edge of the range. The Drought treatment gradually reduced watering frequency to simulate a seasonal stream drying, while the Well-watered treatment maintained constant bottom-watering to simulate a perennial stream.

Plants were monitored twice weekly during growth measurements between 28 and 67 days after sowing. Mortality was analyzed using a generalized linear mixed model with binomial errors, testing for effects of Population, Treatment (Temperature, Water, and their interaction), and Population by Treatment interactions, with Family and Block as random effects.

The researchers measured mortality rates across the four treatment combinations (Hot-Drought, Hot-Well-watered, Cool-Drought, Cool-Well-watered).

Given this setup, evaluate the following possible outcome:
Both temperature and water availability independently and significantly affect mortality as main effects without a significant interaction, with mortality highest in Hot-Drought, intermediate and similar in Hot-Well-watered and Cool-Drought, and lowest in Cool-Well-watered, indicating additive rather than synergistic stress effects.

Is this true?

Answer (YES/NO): NO